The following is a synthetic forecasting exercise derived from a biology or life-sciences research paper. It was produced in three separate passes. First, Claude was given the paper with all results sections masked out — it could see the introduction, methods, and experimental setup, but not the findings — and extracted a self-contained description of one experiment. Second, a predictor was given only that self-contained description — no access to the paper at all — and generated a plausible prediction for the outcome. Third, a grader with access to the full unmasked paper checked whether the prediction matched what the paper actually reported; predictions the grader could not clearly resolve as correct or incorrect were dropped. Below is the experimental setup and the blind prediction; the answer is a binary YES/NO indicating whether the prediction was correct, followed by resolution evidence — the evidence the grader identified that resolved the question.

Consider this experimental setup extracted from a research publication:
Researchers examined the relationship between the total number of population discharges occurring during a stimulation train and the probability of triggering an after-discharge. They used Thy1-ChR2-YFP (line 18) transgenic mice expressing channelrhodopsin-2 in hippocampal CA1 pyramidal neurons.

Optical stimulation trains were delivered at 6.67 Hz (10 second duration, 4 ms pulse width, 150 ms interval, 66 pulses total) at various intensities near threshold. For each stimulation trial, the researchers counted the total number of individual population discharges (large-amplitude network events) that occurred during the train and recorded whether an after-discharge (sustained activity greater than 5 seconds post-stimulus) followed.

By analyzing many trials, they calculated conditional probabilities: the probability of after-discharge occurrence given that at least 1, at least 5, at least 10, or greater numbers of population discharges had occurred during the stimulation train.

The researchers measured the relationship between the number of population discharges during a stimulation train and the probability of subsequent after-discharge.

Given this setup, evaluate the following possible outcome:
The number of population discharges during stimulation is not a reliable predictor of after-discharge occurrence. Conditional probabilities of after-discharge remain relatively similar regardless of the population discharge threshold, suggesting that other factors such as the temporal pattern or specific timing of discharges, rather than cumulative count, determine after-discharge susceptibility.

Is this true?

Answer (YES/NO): NO